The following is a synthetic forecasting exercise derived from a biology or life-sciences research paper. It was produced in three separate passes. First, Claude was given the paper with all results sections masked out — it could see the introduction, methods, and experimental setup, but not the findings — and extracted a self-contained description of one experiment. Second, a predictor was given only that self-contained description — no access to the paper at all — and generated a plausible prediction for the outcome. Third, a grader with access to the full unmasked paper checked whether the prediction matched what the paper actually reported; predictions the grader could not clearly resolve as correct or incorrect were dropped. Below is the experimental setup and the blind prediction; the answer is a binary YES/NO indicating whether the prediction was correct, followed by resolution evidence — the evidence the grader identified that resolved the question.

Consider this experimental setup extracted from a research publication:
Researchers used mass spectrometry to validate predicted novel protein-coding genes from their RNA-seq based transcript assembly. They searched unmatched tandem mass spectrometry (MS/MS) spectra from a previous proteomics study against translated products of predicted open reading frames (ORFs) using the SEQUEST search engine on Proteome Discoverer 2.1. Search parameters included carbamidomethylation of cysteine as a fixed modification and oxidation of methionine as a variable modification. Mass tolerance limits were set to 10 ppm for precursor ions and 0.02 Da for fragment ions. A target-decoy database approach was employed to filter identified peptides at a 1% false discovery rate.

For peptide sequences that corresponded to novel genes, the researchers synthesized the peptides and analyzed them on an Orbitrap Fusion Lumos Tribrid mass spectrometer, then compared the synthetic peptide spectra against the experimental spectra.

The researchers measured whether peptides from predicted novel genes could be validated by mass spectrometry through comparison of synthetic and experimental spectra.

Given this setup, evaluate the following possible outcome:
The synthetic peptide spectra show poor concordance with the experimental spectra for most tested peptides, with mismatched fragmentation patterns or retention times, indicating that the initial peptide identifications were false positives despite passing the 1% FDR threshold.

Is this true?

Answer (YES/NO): NO